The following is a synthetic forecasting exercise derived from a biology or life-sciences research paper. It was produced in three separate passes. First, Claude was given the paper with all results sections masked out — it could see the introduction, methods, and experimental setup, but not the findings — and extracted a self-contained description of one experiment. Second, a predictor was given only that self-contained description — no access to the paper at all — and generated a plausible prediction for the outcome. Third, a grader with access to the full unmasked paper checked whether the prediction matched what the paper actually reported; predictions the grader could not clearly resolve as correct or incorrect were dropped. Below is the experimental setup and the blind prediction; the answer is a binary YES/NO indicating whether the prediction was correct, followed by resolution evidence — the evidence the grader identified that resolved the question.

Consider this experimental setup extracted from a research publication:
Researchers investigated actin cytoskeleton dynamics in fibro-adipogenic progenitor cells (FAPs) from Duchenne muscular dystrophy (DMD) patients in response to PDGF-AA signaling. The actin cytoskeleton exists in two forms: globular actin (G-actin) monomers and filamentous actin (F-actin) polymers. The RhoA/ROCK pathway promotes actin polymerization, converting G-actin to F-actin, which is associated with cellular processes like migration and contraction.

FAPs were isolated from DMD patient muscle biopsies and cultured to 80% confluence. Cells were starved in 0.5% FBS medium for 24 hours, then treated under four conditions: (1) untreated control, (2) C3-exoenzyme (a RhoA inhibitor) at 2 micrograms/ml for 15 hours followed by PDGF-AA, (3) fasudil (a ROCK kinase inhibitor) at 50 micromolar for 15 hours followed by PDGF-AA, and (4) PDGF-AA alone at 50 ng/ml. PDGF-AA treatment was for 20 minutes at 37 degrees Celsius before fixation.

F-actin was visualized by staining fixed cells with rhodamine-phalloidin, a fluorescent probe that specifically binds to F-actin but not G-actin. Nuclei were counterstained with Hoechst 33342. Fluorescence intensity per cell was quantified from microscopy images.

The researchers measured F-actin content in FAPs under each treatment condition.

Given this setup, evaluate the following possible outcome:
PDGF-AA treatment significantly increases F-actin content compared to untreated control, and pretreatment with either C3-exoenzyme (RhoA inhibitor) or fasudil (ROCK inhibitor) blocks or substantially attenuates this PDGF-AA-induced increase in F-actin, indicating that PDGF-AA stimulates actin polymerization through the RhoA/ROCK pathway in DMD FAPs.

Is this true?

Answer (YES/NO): YES